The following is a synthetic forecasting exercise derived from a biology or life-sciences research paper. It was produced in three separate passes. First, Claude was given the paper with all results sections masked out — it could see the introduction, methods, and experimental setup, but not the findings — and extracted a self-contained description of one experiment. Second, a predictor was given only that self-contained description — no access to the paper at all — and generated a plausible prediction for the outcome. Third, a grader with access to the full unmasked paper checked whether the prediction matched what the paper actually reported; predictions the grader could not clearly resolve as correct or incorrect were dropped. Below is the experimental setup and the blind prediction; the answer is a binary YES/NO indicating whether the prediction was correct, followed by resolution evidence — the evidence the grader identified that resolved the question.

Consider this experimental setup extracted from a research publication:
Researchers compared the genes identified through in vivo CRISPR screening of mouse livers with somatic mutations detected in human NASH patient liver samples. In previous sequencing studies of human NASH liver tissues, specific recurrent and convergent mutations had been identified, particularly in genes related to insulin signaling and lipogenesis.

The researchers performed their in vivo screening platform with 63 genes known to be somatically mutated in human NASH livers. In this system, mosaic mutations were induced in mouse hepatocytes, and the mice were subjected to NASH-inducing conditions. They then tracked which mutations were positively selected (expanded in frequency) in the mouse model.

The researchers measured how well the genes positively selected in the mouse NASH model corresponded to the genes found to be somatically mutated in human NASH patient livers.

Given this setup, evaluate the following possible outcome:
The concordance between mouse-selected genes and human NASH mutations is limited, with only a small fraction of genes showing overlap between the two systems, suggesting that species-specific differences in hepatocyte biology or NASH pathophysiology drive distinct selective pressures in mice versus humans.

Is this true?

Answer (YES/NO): NO